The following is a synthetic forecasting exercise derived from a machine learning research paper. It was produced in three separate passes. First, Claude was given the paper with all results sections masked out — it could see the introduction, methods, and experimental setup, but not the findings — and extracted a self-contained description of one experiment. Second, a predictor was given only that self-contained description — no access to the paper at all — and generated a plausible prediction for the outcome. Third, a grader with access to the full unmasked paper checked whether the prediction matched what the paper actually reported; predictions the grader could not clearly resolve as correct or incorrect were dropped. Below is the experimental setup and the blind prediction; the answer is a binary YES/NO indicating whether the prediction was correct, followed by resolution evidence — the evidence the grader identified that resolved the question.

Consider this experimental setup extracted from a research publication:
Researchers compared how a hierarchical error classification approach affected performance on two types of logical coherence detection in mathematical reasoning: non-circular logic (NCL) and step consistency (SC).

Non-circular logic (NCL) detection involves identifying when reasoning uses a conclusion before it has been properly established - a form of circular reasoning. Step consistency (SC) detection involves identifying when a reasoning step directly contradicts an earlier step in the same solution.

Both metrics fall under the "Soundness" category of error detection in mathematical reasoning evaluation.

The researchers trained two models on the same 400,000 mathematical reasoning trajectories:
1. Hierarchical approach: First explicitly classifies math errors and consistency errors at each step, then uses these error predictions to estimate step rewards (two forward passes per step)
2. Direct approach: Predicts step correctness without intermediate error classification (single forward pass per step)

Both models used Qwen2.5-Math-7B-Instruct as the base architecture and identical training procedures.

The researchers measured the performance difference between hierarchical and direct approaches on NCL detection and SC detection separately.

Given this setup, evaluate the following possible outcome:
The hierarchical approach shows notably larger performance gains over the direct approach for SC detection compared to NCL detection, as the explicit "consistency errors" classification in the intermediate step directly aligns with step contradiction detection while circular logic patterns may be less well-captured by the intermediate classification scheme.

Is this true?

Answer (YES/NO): YES